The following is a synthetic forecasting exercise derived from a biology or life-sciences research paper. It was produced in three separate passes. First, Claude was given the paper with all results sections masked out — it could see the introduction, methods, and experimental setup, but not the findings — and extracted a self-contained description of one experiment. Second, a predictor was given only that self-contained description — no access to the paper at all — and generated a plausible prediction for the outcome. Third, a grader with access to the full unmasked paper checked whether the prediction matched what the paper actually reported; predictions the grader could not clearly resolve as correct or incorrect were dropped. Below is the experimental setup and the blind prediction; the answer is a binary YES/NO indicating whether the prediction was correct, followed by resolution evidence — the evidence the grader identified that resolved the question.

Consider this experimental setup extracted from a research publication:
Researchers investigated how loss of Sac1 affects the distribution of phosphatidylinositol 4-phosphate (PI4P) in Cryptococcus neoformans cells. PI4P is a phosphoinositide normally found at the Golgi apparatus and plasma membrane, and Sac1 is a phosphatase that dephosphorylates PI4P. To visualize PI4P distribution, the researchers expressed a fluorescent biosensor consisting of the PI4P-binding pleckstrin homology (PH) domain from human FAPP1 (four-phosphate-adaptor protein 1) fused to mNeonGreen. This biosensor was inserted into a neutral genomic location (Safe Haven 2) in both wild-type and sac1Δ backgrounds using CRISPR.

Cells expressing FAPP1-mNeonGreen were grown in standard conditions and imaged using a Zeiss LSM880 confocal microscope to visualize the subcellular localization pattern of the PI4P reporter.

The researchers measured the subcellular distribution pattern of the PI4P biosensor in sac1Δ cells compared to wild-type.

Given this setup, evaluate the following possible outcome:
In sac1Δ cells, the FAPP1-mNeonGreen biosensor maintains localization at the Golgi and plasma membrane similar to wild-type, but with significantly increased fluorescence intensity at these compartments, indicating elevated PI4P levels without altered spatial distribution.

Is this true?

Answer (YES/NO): NO